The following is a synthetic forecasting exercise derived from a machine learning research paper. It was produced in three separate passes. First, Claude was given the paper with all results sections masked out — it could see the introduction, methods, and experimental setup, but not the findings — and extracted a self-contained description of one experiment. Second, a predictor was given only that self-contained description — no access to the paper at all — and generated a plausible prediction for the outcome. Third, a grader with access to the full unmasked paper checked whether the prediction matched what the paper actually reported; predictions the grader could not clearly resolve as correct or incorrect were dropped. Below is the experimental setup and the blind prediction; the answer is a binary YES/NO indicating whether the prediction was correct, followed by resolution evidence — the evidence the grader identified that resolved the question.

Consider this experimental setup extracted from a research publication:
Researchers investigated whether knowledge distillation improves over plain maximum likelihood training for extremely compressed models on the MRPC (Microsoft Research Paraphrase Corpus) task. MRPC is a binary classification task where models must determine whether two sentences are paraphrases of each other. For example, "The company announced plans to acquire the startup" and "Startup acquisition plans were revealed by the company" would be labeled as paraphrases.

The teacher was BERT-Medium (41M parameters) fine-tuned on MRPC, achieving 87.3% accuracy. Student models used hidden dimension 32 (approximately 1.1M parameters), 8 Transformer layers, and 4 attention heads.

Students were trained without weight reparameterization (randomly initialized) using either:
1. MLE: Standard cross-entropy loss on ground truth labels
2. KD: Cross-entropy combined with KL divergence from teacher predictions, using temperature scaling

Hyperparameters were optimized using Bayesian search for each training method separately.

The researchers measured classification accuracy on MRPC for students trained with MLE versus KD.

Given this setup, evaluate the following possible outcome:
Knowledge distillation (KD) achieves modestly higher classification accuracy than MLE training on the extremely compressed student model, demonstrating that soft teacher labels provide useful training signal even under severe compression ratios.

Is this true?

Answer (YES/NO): NO